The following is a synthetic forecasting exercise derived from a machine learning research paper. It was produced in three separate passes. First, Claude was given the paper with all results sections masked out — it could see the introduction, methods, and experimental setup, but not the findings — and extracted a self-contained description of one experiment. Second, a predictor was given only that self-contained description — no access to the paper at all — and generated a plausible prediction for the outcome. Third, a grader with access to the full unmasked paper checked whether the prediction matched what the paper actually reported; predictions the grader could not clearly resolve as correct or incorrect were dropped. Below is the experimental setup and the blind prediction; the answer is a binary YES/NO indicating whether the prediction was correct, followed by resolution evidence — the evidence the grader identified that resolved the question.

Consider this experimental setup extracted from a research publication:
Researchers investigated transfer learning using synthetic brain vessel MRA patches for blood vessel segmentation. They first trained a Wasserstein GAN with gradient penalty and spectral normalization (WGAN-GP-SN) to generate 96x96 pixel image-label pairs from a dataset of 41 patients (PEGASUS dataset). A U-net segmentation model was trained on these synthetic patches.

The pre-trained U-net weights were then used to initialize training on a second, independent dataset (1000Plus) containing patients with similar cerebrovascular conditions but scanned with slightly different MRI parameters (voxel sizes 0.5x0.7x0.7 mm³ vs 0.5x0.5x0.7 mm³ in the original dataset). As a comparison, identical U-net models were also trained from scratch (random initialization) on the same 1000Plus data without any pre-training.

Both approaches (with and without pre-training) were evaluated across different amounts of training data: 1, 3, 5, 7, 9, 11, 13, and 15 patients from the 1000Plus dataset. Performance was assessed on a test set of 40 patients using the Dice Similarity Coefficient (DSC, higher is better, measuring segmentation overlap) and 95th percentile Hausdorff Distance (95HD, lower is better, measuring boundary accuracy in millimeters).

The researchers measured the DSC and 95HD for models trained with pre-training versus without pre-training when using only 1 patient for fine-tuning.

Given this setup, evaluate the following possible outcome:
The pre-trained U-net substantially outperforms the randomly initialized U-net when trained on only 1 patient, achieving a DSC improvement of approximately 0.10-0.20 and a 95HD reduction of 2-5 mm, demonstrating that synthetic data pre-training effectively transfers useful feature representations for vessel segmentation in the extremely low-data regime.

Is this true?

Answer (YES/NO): NO